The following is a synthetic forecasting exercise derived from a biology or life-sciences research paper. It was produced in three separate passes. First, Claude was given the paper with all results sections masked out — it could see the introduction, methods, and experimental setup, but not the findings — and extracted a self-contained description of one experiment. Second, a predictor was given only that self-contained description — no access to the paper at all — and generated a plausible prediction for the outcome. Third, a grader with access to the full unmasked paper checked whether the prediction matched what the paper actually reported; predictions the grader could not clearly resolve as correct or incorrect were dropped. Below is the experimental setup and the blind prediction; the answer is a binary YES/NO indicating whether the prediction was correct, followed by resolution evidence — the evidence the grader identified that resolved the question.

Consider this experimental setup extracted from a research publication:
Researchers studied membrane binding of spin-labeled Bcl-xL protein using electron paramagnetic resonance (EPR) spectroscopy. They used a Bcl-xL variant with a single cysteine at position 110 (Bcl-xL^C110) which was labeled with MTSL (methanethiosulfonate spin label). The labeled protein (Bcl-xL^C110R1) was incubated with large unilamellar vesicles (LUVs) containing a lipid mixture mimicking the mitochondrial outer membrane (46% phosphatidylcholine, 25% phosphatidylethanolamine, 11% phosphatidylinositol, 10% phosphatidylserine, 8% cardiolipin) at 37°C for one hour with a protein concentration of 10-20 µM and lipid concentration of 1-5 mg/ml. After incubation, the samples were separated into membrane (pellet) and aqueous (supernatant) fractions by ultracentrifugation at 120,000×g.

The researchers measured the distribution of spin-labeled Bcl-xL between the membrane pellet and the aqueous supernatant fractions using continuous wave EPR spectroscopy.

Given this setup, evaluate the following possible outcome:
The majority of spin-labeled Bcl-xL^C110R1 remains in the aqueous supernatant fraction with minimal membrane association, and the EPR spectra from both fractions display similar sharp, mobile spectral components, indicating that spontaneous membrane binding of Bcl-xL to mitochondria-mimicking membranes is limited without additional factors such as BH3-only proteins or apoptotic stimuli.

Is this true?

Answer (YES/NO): NO